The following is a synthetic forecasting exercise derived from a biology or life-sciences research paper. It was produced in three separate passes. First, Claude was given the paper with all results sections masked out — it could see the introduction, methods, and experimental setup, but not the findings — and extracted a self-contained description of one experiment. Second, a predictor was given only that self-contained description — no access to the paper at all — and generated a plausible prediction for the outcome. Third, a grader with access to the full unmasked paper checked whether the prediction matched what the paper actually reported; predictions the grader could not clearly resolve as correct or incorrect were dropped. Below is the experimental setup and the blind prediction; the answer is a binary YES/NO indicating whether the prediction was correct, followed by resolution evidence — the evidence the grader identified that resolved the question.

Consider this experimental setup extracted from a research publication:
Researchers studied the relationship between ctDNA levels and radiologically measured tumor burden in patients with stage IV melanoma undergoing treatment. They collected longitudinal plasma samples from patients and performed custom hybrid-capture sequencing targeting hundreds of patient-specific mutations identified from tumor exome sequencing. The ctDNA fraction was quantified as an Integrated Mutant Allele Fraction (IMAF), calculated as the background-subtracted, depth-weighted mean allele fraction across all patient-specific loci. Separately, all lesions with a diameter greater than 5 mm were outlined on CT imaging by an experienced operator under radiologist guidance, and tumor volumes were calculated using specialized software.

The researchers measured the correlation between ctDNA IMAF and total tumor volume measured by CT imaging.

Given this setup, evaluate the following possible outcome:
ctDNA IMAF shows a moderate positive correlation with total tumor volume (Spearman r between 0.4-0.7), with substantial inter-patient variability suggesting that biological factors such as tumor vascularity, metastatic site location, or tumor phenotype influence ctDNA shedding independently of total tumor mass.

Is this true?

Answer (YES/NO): NO